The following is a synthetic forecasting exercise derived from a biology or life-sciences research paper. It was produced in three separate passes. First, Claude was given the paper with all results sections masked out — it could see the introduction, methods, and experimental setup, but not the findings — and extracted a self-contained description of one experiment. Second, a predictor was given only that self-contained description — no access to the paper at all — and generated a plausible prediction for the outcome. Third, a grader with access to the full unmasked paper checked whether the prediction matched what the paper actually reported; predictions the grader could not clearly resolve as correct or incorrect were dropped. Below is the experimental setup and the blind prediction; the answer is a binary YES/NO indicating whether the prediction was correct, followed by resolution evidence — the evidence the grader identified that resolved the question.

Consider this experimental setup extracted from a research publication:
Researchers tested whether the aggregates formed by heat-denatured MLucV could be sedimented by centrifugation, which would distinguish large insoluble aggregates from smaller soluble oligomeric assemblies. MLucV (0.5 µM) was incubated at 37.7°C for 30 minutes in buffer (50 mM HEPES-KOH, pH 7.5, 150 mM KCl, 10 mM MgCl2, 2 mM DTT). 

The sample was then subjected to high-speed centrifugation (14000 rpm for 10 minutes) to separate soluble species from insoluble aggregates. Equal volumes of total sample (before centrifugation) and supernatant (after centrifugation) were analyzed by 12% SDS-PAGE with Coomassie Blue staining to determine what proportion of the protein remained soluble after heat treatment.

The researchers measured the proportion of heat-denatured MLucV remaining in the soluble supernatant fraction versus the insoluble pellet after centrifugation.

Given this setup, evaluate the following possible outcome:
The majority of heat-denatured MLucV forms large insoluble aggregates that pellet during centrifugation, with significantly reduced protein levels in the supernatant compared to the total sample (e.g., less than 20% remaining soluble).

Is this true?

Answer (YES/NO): NO